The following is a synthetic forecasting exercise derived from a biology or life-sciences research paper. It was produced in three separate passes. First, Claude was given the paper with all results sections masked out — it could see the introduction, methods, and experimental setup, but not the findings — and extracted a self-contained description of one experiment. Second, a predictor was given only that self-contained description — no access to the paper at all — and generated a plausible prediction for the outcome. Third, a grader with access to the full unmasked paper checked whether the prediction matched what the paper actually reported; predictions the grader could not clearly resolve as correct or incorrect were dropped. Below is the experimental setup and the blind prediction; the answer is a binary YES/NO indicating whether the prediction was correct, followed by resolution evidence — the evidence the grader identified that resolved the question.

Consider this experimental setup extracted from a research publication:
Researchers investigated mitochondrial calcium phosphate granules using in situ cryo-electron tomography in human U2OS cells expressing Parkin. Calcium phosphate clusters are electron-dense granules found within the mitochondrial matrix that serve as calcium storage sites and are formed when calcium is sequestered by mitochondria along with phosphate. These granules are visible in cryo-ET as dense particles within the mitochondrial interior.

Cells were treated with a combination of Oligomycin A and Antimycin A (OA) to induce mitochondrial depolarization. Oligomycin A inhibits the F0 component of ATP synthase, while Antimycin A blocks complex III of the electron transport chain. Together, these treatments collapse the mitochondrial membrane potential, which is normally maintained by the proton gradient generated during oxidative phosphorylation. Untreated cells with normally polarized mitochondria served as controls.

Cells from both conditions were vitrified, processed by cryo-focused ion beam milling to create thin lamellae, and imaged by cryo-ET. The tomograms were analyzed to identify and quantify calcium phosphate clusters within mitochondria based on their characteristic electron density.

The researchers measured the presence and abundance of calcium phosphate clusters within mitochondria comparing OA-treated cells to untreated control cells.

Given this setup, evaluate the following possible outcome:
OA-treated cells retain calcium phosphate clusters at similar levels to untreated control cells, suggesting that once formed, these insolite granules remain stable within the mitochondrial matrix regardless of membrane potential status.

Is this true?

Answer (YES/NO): NO